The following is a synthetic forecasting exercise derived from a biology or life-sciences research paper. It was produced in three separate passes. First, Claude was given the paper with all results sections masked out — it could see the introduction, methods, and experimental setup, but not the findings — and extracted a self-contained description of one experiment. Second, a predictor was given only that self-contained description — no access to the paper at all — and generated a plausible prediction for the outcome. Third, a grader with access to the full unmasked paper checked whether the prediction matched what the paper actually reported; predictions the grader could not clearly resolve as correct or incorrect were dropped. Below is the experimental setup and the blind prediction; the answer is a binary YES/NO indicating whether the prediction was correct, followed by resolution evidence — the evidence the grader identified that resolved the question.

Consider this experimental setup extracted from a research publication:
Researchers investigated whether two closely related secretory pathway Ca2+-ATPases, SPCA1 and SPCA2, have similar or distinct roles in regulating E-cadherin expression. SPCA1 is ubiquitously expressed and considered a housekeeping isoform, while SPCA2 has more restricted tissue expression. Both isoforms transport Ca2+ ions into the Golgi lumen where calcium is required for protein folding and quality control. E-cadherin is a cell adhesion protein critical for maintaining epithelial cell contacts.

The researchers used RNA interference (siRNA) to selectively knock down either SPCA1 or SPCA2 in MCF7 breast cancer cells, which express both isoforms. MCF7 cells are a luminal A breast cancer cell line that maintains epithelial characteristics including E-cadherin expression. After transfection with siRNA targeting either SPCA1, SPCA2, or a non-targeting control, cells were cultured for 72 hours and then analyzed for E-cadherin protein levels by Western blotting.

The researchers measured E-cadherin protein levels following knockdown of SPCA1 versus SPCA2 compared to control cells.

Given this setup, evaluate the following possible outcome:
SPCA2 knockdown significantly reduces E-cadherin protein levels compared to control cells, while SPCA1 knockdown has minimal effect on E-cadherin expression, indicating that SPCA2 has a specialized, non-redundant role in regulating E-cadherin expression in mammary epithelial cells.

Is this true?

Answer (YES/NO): YES